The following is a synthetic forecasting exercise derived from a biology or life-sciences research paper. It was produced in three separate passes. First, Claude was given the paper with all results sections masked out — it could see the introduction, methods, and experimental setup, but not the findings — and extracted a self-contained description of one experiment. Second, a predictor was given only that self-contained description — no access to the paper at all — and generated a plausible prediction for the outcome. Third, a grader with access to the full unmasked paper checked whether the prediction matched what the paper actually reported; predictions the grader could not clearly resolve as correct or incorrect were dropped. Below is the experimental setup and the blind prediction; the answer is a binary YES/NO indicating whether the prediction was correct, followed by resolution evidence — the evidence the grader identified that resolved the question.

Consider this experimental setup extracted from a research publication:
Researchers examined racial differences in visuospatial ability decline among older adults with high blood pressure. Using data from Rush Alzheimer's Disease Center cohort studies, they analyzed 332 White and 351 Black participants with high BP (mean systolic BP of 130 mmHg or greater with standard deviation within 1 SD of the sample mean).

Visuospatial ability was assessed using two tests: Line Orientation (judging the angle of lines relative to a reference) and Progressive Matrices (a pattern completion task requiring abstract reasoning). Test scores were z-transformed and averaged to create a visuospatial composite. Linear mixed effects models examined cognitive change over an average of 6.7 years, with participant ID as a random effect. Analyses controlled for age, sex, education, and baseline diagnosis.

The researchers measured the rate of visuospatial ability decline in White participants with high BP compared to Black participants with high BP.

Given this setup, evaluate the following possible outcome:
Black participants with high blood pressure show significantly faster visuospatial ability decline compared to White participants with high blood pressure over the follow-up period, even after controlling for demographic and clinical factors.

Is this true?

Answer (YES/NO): NO